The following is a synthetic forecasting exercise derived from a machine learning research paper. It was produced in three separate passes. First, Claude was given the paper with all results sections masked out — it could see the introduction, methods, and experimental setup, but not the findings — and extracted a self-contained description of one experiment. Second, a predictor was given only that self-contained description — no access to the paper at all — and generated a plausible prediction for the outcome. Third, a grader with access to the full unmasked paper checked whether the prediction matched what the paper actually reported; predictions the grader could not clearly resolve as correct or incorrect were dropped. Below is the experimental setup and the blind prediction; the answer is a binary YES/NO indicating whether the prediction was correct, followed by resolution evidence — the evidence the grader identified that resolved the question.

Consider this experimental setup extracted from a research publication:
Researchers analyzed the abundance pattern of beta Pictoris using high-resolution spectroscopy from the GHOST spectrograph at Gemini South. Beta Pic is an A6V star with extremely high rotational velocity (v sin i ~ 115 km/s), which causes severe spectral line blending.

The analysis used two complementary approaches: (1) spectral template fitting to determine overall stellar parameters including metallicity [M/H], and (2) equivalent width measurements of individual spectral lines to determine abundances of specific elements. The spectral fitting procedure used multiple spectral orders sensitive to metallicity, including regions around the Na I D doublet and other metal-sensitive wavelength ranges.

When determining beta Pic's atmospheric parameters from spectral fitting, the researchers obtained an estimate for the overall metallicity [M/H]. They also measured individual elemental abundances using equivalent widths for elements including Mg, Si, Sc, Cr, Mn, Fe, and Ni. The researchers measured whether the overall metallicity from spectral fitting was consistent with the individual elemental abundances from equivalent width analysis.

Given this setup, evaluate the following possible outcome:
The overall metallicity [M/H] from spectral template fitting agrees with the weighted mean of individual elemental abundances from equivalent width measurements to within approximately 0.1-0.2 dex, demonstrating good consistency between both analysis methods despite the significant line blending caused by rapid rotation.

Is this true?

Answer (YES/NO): NO